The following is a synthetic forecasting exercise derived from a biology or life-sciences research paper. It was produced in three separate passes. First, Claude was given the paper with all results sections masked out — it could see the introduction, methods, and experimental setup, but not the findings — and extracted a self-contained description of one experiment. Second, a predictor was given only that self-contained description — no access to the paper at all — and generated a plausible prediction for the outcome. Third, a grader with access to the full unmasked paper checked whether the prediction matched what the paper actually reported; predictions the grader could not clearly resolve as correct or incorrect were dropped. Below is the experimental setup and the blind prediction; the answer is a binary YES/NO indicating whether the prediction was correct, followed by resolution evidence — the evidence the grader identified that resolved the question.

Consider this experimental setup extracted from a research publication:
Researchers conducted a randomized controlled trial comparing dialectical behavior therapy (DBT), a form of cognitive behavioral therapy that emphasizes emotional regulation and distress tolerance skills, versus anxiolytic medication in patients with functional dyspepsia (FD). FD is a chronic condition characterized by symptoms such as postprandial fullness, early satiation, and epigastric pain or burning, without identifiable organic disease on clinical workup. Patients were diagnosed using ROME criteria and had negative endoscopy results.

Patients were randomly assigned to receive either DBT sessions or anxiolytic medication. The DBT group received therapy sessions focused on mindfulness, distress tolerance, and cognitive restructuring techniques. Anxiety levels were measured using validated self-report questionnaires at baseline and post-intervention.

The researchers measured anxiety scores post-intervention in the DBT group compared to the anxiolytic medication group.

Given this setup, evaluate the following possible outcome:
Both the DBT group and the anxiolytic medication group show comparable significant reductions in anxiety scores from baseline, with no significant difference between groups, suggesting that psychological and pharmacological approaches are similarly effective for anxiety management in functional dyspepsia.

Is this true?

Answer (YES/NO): NO